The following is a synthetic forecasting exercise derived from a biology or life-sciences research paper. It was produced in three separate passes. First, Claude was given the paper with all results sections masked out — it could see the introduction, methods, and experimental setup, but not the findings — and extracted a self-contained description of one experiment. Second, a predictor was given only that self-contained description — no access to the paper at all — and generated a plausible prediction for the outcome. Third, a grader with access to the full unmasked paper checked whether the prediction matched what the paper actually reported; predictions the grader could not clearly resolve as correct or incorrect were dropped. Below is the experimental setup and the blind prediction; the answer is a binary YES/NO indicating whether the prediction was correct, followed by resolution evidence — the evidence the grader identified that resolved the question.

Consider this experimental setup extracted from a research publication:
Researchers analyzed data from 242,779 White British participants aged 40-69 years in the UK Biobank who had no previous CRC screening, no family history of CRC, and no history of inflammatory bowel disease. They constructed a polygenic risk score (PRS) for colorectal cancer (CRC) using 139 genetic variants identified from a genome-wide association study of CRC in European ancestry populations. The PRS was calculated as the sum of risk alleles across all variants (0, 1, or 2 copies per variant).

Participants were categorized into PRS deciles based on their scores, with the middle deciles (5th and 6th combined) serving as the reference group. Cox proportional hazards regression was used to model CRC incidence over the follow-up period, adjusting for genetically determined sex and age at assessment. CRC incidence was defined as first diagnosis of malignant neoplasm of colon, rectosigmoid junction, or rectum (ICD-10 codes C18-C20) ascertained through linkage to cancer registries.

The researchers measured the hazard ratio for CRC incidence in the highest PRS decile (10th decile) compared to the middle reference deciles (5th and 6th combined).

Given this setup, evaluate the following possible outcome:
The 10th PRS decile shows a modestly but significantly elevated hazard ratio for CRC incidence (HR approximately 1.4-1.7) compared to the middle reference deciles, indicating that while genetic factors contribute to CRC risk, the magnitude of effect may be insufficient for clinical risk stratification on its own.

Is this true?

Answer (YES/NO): NO